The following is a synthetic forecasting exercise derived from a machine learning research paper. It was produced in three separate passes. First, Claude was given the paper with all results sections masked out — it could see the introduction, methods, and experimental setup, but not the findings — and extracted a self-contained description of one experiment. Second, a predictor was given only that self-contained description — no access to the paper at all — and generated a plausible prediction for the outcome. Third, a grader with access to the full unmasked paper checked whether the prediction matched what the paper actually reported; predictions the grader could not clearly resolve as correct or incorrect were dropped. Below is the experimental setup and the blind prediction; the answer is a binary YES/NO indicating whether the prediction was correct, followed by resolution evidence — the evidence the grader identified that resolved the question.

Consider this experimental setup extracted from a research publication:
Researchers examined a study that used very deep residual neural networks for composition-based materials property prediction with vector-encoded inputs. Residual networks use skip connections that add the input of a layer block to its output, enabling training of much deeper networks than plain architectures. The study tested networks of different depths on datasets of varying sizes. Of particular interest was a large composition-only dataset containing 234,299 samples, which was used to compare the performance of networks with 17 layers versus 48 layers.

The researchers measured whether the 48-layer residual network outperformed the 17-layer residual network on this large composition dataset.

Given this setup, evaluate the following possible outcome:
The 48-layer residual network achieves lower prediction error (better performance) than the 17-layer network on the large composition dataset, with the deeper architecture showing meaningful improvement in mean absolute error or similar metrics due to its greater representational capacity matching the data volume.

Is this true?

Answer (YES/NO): YES